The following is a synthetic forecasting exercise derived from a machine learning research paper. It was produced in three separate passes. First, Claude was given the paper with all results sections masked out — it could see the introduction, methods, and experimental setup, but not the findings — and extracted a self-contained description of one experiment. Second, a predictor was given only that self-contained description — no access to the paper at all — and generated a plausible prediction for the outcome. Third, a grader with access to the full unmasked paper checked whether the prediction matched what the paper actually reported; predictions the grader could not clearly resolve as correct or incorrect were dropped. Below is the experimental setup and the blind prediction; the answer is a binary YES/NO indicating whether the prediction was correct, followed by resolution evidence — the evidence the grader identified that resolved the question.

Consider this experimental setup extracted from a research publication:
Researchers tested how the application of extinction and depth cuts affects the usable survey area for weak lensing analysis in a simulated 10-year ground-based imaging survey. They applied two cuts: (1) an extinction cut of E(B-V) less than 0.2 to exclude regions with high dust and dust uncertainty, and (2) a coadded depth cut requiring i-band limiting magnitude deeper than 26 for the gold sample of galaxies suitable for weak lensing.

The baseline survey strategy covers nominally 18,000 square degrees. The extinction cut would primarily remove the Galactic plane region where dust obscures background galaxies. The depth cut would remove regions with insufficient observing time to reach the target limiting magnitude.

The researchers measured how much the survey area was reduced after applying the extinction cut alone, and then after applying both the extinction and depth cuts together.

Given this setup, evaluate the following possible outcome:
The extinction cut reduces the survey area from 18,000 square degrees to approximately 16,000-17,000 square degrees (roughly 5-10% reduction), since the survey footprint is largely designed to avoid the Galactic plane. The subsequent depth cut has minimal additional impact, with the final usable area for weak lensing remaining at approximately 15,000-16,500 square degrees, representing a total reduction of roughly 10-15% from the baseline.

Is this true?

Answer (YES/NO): NO